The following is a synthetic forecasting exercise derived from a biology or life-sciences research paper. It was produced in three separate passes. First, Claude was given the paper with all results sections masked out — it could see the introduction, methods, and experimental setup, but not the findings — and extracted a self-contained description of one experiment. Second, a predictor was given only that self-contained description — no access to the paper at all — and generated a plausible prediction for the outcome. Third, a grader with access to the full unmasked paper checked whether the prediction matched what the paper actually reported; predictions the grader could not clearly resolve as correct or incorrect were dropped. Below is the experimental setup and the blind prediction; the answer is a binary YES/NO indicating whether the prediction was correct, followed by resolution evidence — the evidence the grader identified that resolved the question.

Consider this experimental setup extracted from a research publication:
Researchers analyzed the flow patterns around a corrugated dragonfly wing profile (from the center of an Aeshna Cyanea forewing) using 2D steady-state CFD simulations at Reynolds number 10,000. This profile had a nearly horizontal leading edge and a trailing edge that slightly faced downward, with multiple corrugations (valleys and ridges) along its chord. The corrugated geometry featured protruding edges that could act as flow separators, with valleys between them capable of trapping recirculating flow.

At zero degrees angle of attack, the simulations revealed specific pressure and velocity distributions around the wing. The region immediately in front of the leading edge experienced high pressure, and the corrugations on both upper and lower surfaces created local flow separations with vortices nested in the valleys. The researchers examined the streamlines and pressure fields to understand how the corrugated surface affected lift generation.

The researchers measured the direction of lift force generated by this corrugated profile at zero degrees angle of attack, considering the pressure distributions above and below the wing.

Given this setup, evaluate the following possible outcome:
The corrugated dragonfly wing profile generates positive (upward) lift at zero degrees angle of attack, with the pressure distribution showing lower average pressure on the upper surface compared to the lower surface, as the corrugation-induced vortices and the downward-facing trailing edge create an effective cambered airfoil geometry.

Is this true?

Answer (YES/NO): YES